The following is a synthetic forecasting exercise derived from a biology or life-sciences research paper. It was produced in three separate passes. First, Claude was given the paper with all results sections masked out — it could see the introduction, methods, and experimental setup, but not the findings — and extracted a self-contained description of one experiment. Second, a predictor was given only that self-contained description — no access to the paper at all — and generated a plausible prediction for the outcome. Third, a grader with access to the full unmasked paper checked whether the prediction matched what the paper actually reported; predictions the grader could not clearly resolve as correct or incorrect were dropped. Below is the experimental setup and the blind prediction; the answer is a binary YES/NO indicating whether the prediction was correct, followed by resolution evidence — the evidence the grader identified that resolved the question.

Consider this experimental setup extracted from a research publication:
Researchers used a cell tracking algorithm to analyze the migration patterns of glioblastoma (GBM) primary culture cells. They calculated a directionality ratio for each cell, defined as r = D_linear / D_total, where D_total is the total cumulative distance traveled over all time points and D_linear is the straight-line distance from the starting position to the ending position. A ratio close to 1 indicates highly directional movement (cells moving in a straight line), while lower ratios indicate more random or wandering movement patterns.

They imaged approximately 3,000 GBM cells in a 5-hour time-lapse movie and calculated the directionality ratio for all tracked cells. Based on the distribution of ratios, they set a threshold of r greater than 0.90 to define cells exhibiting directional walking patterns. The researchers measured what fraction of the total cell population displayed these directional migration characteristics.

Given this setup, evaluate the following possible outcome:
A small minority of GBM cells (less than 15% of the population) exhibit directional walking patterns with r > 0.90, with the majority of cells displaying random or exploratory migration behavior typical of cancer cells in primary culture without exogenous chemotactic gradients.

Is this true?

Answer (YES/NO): YES